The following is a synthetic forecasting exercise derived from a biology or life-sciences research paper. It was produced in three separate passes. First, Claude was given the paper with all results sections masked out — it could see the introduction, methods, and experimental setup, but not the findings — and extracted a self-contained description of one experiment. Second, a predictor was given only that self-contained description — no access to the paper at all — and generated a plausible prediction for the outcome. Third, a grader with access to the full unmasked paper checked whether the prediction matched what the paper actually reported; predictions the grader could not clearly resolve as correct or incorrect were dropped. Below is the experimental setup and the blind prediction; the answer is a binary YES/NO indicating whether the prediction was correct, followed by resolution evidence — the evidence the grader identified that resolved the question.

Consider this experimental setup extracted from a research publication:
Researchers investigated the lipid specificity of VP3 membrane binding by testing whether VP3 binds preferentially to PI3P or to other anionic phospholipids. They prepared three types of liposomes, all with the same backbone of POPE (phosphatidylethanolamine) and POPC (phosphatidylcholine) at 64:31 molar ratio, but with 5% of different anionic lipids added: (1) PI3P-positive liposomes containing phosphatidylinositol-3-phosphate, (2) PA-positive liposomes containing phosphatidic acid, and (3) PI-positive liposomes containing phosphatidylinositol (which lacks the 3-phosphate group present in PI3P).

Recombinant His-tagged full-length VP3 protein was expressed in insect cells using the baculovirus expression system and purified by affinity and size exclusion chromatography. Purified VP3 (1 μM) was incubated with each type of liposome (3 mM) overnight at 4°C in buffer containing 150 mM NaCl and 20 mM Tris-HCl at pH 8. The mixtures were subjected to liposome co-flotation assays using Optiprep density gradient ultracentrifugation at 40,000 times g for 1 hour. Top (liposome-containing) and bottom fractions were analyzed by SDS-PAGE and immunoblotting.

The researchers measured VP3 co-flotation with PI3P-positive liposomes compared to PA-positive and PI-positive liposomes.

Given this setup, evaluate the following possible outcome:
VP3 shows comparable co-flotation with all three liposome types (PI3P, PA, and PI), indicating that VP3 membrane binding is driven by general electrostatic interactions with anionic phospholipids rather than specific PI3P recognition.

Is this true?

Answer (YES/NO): NO